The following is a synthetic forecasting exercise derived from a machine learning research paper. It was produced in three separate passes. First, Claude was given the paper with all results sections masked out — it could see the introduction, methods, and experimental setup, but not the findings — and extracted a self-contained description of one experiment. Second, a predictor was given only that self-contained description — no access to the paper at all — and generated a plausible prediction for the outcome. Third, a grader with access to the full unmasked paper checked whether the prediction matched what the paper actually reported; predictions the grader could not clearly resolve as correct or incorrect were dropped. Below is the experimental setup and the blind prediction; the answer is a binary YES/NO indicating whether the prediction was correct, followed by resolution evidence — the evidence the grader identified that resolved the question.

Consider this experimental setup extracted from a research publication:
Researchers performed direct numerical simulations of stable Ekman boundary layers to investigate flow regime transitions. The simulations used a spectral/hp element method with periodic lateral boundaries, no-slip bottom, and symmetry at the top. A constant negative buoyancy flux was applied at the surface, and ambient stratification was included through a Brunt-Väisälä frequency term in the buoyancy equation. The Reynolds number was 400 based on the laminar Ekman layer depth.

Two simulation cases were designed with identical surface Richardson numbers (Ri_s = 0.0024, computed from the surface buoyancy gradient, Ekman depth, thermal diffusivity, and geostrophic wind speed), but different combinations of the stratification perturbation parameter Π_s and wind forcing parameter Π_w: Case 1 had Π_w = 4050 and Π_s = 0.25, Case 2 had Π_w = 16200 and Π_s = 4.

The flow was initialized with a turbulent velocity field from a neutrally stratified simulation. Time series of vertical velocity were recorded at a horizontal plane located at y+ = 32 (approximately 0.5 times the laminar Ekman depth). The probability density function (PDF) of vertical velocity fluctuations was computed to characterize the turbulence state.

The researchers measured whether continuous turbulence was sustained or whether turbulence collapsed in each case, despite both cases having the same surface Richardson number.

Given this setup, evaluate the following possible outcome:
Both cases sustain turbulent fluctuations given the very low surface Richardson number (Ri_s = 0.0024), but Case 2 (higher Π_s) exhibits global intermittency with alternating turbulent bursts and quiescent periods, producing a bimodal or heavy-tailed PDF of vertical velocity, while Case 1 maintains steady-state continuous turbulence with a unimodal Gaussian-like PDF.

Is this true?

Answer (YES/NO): NO